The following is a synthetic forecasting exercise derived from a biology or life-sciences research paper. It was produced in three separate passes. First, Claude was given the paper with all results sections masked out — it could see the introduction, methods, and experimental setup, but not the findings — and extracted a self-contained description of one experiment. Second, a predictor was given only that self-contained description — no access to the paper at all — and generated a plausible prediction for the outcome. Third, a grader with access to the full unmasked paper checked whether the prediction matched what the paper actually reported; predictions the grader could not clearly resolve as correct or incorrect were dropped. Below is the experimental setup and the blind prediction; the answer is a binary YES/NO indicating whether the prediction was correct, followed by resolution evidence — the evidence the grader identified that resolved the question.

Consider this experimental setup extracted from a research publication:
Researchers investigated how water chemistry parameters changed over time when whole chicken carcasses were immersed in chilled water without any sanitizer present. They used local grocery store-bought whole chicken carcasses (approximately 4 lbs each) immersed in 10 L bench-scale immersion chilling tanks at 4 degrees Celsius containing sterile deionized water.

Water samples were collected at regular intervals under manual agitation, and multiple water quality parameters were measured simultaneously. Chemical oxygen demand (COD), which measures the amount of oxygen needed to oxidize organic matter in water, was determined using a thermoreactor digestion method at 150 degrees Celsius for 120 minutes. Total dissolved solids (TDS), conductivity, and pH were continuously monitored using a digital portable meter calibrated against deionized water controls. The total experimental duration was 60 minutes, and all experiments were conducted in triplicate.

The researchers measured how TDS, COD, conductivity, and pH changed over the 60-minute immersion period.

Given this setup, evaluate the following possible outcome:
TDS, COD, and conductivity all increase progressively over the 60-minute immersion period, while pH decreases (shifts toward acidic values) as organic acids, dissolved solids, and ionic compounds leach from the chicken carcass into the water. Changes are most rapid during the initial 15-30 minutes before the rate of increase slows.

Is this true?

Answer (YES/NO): YES